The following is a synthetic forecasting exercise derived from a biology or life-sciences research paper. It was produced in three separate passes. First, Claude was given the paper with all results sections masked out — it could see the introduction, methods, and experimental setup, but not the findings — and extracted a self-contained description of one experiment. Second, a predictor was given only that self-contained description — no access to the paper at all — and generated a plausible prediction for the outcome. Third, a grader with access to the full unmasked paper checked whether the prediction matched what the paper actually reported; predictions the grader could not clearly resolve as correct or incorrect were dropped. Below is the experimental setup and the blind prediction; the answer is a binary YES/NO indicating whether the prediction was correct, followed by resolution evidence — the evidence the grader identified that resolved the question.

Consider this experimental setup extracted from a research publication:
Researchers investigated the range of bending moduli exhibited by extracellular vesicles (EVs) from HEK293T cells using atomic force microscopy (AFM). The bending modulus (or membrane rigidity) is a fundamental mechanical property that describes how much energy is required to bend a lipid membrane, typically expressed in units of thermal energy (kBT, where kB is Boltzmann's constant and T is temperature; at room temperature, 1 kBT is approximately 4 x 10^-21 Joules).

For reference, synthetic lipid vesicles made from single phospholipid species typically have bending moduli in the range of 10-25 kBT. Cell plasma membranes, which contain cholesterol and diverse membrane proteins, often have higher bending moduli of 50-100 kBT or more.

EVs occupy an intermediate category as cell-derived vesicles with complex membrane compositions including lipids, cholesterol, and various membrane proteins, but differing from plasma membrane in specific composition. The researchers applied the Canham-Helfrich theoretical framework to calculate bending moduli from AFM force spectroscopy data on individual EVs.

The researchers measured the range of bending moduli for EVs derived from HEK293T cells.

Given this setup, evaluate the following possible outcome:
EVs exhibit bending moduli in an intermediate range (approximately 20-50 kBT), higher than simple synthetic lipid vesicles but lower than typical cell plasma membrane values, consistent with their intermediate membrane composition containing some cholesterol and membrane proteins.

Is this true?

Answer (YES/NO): NO